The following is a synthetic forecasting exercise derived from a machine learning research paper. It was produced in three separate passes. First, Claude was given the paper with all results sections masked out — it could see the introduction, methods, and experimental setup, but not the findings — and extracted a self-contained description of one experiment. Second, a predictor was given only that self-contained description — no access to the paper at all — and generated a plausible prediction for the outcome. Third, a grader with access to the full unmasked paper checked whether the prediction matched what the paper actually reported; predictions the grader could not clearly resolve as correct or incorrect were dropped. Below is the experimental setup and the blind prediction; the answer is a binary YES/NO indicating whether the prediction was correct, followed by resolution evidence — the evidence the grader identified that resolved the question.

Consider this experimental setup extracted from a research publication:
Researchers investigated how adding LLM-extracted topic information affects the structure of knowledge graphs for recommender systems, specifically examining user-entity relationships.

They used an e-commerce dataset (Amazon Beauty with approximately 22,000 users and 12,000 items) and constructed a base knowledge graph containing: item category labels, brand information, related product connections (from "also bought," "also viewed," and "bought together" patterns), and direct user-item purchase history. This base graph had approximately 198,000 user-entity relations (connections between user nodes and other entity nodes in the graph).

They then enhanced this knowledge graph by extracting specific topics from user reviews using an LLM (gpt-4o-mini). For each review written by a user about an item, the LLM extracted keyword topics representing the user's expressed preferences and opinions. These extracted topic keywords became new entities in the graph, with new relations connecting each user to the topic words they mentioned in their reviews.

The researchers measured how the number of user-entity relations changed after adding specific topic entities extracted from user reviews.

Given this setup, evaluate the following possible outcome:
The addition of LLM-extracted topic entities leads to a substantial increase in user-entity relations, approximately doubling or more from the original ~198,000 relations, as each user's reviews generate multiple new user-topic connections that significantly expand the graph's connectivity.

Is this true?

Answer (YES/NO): YES